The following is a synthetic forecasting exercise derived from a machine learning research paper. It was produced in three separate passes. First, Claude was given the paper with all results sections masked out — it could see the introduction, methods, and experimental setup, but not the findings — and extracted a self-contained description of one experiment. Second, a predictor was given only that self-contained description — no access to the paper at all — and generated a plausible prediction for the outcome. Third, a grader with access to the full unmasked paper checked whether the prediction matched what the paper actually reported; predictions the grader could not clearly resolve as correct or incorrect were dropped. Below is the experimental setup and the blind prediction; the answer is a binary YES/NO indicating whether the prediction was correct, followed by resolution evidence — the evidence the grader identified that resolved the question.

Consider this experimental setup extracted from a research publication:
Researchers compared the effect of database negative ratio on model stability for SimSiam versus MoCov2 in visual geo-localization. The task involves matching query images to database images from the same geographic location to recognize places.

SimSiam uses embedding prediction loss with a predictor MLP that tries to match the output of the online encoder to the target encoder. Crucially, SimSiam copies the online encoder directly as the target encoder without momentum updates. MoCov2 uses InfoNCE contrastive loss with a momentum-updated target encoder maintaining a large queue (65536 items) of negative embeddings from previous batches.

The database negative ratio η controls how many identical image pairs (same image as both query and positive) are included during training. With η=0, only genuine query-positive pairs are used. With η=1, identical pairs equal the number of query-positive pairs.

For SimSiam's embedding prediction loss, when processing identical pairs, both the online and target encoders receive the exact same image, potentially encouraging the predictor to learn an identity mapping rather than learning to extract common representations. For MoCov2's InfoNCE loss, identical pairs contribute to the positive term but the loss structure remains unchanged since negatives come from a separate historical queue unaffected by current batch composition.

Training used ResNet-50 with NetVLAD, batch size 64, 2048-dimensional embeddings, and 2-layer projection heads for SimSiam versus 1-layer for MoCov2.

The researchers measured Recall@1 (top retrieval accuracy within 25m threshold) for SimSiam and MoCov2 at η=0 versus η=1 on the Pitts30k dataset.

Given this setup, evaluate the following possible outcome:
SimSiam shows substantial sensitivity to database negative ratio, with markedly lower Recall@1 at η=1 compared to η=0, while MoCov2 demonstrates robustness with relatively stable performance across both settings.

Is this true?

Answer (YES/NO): NO